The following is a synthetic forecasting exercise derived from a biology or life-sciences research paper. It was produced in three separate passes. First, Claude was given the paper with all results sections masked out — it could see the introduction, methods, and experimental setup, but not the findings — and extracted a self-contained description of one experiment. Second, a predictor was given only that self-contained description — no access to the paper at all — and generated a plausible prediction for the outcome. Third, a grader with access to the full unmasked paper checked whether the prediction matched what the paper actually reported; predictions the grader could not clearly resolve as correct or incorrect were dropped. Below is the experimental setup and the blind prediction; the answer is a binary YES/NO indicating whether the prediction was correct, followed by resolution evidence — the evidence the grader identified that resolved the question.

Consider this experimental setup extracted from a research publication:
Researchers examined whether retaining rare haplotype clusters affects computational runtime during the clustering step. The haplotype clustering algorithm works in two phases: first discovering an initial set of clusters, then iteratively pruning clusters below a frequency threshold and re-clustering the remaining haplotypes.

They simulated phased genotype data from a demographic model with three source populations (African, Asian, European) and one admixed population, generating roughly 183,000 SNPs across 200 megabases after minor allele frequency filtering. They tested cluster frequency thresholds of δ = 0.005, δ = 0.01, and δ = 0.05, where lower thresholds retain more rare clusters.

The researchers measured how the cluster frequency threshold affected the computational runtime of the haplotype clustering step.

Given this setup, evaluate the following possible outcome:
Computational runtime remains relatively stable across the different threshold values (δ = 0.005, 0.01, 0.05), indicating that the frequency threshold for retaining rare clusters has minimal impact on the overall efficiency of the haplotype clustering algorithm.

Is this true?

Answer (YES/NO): NO